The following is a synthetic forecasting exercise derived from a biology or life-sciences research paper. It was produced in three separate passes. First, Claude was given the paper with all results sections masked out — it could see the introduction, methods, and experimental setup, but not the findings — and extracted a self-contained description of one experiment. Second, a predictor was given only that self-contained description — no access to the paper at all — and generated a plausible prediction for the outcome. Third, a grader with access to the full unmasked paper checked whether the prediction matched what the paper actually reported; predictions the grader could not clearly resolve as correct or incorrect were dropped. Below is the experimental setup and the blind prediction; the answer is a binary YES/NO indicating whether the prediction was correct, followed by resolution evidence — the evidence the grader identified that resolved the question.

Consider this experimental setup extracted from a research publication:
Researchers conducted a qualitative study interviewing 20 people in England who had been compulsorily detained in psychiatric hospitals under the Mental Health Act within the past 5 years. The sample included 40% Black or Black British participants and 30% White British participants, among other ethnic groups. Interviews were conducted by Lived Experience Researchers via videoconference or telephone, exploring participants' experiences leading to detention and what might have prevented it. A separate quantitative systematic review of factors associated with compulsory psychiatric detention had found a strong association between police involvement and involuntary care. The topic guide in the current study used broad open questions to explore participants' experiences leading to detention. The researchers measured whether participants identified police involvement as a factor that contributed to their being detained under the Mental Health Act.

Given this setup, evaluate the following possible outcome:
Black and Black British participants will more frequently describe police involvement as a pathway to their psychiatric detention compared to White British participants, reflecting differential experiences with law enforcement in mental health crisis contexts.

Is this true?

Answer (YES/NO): NO